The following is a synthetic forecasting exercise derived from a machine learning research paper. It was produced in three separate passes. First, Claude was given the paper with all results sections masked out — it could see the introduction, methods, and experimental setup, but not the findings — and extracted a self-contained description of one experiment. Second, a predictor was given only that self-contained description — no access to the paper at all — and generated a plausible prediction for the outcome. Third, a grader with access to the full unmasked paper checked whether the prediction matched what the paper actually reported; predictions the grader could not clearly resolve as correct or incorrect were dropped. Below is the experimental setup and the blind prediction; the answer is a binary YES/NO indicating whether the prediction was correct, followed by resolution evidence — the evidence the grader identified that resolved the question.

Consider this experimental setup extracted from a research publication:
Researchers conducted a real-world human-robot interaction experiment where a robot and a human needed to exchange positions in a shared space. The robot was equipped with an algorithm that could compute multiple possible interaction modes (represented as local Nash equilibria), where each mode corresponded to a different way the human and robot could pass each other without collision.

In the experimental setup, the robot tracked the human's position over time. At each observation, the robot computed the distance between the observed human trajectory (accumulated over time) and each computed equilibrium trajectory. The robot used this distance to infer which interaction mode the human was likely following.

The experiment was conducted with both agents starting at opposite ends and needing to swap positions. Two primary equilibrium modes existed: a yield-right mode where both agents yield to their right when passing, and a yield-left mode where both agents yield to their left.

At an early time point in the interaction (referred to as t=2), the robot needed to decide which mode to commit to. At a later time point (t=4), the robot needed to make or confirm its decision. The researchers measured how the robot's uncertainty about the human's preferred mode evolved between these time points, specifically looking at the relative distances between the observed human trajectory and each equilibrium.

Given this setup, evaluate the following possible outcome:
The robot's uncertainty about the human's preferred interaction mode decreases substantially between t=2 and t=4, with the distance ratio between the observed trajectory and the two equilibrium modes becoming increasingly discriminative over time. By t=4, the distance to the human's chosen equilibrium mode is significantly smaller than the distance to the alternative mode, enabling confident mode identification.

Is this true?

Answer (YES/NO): YES